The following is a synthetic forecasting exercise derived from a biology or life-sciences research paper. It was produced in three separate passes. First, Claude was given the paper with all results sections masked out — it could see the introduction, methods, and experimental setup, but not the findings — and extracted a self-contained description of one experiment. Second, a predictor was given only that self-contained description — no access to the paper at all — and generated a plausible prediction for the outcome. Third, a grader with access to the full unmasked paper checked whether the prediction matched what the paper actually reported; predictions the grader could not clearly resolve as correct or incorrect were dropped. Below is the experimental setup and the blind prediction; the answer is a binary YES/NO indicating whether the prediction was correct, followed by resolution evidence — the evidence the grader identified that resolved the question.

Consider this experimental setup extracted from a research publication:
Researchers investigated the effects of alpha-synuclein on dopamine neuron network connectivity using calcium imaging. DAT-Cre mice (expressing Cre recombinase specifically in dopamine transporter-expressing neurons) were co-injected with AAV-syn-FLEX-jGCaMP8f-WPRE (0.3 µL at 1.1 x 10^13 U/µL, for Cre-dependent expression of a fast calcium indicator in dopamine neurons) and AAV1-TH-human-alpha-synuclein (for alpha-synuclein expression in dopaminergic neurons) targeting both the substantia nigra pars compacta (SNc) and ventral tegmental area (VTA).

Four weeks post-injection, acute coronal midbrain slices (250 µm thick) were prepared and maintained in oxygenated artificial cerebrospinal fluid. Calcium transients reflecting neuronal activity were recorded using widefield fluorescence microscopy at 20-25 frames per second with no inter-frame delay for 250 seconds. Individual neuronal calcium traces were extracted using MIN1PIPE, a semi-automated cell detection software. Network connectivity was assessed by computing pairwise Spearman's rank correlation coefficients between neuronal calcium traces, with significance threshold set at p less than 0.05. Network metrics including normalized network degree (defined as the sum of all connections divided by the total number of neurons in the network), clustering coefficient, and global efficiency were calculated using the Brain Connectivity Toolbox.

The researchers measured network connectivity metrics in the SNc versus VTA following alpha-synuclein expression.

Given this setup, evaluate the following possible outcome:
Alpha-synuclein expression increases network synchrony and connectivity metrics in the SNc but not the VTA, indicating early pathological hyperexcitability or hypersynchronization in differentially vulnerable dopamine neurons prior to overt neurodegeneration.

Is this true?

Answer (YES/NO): YES